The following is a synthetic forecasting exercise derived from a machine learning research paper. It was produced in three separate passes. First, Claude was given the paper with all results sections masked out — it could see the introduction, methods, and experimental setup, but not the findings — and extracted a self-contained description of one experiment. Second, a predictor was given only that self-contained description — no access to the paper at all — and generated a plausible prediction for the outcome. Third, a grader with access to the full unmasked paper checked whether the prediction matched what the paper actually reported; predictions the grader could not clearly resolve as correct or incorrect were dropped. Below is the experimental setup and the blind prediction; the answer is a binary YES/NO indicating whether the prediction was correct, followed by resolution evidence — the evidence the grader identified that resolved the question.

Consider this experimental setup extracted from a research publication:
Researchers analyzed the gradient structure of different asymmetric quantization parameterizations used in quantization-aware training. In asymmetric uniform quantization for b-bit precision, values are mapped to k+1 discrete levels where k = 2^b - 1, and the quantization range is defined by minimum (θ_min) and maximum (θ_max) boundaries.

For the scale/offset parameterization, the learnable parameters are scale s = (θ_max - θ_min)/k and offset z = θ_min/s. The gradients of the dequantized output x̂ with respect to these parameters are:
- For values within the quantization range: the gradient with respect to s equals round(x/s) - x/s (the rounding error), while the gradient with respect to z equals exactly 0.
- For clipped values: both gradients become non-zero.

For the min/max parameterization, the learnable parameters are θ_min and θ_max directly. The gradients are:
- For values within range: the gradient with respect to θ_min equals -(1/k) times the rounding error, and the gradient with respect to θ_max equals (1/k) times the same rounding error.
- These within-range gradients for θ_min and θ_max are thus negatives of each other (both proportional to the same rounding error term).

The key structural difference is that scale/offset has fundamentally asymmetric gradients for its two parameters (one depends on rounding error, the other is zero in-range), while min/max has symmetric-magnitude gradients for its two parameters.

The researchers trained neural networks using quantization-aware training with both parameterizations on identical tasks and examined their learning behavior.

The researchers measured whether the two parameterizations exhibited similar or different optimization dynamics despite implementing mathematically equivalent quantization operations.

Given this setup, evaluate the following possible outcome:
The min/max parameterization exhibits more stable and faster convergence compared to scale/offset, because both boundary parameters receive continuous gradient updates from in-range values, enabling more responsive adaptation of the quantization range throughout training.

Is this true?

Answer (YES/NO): YES